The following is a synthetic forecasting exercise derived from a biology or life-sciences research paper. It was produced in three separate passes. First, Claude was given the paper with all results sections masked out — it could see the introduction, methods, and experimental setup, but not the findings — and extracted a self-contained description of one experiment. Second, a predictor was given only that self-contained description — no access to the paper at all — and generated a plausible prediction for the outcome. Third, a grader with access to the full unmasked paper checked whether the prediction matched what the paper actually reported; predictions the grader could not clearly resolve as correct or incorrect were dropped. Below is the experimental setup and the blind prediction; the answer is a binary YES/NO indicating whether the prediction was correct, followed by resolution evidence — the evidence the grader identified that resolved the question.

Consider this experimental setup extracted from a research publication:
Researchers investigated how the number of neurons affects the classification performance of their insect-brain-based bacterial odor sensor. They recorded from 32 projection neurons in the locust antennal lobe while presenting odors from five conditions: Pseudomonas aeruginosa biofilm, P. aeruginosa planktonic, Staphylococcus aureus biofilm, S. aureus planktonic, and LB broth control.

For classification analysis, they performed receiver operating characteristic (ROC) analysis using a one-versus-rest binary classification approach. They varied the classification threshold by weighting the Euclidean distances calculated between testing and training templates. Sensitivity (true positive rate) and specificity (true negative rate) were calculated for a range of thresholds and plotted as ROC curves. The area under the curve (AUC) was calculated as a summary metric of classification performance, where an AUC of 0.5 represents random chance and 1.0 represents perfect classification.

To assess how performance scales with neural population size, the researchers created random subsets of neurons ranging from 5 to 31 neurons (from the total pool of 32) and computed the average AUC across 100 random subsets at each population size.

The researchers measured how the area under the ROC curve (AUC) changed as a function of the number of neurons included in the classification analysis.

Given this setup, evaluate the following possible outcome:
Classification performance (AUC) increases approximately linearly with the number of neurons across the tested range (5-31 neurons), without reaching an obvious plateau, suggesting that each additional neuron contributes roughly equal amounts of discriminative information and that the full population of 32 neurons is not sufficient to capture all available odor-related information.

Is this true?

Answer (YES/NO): NO